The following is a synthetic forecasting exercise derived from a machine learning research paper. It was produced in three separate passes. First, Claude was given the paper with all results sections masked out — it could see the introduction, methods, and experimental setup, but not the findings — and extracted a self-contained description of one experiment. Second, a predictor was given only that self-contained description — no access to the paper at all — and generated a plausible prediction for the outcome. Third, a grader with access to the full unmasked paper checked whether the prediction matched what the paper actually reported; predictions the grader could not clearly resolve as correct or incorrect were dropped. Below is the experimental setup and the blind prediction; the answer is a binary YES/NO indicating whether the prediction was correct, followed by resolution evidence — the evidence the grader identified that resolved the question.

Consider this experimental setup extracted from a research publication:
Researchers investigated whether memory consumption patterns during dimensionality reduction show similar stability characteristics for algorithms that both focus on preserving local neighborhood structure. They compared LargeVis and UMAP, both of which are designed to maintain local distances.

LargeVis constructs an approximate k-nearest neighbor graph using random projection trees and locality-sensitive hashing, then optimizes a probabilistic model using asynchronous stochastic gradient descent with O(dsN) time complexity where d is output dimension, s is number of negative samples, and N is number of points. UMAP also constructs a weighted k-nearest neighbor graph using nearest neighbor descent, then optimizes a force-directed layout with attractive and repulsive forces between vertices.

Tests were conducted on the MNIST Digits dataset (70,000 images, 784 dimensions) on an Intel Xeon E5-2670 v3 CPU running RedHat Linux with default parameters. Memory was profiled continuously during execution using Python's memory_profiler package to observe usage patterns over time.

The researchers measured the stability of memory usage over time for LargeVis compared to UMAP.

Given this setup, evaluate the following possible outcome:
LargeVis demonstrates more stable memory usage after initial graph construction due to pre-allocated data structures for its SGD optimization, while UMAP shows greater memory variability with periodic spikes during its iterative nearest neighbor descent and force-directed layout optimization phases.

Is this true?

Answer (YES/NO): YES